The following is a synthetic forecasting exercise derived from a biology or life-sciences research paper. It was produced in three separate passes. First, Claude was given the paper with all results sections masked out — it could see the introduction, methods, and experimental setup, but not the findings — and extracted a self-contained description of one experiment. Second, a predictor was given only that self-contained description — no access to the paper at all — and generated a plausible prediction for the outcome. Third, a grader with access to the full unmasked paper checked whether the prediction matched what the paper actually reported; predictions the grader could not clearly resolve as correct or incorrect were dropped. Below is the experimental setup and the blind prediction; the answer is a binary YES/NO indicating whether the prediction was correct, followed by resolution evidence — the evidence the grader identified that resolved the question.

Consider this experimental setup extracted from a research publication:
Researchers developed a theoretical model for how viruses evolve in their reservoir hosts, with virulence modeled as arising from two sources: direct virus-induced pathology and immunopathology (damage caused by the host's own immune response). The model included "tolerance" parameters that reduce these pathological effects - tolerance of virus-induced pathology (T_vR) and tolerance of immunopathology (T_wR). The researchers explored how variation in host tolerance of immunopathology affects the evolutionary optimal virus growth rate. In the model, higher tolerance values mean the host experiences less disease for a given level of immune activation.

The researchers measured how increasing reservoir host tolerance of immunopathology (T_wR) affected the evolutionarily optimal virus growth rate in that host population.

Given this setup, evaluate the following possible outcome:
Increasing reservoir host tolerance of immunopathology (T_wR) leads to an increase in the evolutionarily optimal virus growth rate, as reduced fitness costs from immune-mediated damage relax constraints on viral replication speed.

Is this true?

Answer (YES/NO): YES